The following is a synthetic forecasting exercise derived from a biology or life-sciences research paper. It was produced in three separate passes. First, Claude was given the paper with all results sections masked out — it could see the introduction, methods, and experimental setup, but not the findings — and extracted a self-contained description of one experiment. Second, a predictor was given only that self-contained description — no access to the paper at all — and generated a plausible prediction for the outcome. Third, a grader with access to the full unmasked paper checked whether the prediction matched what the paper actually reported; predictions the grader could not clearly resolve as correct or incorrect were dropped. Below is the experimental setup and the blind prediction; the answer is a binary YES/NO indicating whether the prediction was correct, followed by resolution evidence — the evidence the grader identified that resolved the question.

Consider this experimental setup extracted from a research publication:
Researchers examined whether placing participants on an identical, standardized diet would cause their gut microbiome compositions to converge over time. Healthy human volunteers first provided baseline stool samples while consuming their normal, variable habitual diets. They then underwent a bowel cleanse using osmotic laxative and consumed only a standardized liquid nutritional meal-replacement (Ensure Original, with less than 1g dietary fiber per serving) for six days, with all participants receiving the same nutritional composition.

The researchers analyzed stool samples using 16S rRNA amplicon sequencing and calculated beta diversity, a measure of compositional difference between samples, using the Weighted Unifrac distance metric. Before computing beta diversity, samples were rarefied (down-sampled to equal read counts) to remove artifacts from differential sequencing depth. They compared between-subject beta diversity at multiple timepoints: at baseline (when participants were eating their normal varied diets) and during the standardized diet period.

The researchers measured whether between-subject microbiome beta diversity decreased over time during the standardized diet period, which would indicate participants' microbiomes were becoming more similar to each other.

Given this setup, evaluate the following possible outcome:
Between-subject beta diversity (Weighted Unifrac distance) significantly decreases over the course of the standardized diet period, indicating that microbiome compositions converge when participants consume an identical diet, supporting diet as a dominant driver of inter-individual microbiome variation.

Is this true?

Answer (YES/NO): NO